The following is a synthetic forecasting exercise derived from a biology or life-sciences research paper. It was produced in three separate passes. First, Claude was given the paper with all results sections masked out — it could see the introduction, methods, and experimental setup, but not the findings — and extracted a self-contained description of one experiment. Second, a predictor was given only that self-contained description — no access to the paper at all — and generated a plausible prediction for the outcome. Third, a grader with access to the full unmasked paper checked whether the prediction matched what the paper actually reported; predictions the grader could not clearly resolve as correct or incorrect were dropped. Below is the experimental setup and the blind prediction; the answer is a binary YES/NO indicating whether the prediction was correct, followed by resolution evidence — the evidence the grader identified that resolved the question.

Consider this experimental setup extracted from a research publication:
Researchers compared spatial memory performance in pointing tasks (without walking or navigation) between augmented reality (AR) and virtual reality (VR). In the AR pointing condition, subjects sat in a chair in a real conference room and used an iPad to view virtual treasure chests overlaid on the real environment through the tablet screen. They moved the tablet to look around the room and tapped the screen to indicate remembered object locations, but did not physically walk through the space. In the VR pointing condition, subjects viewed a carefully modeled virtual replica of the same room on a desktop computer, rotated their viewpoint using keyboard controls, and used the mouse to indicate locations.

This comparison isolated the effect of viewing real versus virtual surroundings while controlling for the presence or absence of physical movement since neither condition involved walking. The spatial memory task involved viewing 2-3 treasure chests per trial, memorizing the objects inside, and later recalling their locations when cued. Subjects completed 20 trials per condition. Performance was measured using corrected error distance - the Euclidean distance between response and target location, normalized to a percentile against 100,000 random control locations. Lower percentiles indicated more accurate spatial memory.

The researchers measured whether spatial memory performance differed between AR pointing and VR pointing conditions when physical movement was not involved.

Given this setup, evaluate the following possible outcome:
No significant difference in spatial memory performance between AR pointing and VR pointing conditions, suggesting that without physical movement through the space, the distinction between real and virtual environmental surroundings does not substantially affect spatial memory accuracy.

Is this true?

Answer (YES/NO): YES